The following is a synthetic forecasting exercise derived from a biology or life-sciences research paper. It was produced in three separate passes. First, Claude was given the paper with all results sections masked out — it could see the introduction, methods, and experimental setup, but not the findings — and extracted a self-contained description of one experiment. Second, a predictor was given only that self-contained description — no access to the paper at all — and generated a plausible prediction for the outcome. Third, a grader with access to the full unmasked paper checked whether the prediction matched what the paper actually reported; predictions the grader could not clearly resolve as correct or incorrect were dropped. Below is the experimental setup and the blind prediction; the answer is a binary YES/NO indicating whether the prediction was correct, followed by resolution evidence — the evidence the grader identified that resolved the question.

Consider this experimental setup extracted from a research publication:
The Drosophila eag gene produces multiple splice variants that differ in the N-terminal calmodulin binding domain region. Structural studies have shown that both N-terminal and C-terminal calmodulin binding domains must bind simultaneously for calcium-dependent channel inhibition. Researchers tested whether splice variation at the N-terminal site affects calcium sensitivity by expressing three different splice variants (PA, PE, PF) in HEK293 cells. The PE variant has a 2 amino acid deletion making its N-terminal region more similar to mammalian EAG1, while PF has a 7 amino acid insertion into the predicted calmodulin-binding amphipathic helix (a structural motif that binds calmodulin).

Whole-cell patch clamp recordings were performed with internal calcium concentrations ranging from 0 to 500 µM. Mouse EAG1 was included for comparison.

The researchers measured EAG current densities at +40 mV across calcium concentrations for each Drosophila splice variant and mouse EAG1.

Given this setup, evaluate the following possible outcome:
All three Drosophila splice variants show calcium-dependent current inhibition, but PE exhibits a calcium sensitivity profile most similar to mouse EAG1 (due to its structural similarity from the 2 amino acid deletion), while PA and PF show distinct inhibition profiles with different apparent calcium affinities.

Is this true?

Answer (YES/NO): NO